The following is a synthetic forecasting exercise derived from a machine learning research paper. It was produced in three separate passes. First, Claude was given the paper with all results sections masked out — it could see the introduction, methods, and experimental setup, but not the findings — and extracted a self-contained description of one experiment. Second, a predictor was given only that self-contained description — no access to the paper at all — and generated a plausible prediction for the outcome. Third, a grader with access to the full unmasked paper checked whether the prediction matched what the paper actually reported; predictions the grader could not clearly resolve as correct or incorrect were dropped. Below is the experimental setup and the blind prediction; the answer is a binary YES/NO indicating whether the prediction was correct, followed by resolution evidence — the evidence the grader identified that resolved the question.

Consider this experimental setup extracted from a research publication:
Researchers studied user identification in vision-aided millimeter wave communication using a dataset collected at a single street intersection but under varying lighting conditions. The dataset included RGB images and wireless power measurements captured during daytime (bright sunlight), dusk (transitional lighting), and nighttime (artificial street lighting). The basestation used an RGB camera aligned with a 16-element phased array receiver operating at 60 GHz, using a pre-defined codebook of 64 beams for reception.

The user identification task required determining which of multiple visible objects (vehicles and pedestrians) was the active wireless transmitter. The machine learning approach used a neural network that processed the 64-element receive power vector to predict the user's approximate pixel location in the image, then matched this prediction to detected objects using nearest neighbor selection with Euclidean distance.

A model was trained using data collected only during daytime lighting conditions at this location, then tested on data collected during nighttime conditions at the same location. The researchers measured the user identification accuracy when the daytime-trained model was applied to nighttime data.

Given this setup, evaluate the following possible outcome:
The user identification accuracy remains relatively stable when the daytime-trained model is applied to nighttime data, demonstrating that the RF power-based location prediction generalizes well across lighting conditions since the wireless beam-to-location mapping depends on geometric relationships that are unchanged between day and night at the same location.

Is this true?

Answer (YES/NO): YES